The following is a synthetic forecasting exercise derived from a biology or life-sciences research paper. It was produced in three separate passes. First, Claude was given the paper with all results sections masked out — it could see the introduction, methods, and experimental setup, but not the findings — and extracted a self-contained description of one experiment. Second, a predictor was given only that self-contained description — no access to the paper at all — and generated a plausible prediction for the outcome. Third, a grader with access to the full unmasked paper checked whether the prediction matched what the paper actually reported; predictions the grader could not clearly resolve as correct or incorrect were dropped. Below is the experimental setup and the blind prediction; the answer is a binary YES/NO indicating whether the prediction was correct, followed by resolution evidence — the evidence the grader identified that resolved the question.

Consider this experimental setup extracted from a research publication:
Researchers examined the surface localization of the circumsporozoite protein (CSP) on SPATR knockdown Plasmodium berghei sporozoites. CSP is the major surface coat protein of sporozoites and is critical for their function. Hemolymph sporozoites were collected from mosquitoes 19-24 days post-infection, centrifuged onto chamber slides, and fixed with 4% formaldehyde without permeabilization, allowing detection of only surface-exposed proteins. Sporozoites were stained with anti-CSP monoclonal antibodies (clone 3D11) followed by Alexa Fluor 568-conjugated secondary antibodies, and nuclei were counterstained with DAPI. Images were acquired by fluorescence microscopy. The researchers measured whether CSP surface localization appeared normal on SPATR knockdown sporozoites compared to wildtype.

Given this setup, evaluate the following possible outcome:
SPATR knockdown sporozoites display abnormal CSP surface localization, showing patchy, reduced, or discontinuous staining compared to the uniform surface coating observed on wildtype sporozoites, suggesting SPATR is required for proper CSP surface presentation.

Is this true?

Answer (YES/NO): NO